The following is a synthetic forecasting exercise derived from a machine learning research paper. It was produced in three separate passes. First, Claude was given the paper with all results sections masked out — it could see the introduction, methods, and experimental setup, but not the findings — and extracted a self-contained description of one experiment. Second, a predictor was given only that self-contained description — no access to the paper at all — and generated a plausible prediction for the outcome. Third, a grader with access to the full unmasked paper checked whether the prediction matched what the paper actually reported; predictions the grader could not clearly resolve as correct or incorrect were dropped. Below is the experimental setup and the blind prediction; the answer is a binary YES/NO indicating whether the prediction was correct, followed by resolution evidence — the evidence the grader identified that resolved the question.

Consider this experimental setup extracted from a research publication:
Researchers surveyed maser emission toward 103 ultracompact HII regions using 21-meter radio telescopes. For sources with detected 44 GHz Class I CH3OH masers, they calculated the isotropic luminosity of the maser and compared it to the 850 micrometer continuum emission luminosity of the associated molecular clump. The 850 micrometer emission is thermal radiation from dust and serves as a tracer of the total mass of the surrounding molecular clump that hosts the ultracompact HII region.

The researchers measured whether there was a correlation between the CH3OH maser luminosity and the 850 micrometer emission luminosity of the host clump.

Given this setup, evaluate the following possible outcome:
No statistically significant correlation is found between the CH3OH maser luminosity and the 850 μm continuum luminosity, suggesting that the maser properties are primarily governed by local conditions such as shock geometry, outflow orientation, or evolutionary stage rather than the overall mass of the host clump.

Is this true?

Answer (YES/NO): NO